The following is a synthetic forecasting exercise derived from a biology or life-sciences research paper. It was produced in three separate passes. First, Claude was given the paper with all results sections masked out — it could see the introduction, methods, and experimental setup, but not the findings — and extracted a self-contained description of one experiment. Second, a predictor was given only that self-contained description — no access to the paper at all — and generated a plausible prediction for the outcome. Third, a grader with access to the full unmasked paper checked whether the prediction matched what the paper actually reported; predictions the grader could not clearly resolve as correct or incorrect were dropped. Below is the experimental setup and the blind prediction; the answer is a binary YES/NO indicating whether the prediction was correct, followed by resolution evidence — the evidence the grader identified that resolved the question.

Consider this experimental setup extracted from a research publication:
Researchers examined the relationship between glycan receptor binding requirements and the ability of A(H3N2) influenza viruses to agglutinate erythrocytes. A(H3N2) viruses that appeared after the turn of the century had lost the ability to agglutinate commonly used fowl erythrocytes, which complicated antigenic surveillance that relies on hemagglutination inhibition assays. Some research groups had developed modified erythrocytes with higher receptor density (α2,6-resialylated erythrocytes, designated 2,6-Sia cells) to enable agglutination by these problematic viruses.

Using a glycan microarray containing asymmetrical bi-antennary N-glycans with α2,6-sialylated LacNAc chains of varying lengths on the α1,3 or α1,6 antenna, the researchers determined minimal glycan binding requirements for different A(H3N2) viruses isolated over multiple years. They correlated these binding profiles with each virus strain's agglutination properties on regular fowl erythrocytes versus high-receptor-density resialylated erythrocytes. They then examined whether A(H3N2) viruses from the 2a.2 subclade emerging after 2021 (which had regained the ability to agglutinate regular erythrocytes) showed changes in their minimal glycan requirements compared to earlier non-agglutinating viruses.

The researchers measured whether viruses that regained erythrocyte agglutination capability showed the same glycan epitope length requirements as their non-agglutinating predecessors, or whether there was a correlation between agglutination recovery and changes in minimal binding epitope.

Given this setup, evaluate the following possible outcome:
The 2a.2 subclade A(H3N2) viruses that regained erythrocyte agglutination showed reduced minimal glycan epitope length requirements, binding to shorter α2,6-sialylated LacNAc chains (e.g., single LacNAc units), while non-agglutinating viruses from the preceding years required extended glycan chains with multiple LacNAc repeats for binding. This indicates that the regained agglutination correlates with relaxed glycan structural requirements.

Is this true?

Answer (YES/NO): NO